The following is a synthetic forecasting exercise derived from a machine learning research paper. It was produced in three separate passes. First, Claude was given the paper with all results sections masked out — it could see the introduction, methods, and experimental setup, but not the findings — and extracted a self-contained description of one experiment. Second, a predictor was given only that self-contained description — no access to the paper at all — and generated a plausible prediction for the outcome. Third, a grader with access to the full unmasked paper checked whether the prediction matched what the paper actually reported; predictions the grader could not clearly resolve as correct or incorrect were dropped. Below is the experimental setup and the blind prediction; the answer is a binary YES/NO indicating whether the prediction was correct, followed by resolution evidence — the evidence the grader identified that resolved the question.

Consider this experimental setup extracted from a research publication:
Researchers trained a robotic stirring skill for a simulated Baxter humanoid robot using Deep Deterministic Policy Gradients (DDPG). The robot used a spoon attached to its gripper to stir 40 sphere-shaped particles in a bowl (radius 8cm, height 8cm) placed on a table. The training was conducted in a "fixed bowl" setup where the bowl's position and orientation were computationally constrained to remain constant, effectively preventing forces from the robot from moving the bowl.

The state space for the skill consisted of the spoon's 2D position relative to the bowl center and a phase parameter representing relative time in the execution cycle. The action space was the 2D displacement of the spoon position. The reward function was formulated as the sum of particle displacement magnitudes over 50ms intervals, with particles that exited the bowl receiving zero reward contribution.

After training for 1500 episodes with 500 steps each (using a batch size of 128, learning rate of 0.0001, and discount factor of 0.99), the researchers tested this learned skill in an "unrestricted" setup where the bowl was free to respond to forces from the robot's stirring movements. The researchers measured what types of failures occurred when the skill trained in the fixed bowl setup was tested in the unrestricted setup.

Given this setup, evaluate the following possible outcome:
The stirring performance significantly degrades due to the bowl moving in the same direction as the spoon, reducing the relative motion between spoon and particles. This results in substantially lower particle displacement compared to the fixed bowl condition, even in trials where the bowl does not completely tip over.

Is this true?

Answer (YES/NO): YES